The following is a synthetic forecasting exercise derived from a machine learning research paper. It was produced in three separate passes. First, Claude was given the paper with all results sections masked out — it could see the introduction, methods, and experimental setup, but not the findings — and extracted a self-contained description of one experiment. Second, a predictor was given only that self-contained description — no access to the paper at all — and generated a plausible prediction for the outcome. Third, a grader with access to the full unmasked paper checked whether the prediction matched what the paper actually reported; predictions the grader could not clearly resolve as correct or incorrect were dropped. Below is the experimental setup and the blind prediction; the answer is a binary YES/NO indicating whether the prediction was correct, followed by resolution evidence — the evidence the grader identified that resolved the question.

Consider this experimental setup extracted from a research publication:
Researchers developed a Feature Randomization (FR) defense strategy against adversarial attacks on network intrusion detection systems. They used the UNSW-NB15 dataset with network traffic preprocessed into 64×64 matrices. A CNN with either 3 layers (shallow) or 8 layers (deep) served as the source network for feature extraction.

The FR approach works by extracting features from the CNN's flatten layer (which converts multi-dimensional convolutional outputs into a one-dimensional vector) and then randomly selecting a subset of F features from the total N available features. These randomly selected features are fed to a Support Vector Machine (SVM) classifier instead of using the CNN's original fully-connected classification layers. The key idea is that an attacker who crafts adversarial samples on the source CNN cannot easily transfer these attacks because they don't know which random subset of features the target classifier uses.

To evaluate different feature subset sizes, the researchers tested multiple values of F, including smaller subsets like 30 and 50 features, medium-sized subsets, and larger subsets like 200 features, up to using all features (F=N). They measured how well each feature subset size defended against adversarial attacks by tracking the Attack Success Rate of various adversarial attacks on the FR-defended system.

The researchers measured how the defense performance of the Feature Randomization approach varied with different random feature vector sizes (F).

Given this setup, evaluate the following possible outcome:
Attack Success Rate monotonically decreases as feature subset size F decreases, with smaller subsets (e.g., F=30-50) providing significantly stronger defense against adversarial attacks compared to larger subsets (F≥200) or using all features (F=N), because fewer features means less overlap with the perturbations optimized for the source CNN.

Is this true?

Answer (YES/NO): NO